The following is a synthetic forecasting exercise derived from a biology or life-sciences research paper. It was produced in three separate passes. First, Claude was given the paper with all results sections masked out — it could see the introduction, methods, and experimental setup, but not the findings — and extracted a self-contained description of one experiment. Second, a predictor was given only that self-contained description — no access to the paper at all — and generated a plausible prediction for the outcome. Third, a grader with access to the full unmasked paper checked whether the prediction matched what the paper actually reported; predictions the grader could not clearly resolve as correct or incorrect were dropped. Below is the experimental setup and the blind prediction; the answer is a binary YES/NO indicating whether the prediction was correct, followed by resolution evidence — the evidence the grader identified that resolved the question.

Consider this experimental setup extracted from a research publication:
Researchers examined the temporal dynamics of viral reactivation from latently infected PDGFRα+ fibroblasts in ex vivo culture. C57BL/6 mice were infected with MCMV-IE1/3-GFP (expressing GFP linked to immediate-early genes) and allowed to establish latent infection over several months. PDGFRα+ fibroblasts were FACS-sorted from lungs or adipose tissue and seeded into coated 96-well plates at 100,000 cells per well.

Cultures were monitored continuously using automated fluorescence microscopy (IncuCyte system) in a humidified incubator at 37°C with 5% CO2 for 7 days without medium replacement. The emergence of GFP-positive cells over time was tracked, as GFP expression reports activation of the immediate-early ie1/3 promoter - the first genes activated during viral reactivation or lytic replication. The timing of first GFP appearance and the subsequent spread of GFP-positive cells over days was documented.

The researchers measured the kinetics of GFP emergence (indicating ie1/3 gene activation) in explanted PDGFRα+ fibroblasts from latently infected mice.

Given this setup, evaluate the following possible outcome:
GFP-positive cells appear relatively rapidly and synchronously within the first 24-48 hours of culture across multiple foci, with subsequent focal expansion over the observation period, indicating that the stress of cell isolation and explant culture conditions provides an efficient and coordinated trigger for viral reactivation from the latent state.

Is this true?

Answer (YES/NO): NO